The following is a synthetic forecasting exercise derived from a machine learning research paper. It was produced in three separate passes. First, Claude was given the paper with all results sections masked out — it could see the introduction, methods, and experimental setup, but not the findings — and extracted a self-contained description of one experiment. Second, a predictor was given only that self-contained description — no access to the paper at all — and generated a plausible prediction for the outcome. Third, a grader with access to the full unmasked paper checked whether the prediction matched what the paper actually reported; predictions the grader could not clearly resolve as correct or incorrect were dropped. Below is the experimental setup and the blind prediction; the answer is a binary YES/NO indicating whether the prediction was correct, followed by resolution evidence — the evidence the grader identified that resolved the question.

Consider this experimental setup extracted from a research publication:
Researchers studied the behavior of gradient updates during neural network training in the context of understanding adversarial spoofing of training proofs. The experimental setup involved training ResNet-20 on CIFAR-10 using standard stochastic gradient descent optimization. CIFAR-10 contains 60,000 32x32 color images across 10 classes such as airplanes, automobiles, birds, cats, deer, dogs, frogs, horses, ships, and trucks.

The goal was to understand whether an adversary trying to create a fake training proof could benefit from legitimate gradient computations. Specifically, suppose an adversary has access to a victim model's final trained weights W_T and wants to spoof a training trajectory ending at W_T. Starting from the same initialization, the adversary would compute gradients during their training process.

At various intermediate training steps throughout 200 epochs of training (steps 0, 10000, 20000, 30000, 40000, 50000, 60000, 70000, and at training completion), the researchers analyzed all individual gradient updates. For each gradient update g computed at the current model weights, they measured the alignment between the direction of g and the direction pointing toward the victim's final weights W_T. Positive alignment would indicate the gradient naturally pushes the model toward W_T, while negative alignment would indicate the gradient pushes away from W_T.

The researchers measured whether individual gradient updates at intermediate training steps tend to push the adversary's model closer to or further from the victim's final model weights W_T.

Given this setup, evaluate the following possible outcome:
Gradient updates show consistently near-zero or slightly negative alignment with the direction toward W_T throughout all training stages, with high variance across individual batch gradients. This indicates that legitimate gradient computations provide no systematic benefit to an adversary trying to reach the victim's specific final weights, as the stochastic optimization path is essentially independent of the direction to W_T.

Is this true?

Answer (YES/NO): NO